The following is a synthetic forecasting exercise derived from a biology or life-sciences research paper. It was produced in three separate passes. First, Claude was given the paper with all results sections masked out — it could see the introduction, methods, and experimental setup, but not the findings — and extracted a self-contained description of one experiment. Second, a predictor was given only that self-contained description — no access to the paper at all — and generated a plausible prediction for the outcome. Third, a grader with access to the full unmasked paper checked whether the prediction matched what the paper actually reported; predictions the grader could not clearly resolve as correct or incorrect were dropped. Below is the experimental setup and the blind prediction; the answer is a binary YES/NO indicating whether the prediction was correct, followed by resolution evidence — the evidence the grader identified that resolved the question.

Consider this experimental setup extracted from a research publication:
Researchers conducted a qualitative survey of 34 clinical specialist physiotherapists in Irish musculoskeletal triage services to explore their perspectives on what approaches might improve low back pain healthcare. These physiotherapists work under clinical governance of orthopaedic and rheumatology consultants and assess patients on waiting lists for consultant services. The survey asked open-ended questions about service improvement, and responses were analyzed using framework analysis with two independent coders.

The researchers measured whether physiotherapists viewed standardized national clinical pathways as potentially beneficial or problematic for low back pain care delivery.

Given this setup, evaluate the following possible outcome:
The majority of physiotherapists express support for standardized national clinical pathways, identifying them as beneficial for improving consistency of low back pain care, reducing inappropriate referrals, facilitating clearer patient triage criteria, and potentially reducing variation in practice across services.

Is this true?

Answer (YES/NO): YES